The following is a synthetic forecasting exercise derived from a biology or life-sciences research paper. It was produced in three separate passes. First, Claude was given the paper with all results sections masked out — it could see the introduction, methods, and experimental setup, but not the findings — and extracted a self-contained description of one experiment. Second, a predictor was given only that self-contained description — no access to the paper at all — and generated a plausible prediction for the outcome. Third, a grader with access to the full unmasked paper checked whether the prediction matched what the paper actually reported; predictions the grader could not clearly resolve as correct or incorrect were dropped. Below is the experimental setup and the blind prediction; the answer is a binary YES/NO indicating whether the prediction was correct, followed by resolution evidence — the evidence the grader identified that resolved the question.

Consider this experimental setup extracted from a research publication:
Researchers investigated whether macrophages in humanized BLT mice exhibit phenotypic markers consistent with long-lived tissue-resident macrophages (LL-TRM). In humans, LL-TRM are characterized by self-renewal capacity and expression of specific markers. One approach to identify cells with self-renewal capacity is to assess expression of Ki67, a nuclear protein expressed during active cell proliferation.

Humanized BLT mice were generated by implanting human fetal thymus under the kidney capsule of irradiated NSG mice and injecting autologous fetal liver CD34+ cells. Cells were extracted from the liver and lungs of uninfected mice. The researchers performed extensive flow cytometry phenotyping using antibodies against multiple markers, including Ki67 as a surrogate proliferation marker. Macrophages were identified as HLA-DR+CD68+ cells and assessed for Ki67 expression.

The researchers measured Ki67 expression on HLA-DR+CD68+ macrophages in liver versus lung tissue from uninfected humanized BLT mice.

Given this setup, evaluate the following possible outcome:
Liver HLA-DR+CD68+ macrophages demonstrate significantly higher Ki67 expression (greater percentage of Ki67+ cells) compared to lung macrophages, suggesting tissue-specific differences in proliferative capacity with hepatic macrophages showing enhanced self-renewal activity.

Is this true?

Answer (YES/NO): YES